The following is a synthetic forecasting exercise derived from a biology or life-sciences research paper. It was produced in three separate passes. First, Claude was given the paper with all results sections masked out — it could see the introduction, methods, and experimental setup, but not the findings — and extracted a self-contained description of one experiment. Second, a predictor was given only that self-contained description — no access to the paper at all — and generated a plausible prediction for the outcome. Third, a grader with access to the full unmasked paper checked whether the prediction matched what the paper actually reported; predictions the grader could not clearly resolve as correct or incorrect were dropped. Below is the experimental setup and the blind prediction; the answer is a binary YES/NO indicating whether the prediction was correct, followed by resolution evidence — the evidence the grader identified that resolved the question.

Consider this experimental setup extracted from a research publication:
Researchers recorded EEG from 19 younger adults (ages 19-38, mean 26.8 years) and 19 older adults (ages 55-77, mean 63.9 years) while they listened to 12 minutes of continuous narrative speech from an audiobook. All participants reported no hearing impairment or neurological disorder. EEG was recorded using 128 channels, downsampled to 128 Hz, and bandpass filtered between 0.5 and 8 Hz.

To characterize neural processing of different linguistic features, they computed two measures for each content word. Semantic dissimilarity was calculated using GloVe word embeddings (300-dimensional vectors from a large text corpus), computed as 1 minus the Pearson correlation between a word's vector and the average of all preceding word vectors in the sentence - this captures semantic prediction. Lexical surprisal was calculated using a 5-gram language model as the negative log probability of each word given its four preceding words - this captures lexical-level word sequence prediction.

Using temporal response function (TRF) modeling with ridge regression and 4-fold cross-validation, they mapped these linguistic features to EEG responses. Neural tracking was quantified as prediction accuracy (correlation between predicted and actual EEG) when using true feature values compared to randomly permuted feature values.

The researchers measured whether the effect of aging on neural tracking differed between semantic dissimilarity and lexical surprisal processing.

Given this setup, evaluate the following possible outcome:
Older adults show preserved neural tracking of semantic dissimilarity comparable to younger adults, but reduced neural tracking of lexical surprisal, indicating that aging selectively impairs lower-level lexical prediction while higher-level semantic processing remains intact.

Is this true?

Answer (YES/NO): NO